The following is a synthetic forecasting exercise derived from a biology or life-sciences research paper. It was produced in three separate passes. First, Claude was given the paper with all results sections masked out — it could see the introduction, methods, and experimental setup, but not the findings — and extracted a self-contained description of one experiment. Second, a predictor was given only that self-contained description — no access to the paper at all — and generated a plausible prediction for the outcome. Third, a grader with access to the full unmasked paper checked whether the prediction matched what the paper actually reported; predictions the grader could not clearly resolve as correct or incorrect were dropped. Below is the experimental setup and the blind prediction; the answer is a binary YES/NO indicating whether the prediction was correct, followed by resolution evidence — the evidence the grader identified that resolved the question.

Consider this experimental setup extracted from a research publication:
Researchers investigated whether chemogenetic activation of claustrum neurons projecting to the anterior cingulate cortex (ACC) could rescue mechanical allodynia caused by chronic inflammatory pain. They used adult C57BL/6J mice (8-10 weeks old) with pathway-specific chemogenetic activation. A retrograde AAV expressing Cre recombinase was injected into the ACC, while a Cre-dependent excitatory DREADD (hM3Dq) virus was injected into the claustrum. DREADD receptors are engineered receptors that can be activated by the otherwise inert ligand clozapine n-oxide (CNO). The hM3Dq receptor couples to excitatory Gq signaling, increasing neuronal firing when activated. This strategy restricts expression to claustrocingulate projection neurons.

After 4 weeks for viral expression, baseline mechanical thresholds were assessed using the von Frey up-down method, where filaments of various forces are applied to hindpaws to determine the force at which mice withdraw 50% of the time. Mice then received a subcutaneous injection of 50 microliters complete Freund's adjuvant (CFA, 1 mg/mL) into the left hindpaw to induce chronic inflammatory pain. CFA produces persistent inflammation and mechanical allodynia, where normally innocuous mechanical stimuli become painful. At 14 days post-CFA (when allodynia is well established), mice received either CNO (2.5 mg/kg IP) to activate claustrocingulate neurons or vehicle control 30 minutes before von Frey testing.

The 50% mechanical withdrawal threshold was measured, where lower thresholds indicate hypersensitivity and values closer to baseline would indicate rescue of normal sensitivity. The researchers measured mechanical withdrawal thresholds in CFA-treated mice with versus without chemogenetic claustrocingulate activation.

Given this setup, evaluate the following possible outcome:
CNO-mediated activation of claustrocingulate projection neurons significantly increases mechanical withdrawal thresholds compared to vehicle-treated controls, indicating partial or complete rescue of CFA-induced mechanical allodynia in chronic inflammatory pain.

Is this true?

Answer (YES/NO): YES